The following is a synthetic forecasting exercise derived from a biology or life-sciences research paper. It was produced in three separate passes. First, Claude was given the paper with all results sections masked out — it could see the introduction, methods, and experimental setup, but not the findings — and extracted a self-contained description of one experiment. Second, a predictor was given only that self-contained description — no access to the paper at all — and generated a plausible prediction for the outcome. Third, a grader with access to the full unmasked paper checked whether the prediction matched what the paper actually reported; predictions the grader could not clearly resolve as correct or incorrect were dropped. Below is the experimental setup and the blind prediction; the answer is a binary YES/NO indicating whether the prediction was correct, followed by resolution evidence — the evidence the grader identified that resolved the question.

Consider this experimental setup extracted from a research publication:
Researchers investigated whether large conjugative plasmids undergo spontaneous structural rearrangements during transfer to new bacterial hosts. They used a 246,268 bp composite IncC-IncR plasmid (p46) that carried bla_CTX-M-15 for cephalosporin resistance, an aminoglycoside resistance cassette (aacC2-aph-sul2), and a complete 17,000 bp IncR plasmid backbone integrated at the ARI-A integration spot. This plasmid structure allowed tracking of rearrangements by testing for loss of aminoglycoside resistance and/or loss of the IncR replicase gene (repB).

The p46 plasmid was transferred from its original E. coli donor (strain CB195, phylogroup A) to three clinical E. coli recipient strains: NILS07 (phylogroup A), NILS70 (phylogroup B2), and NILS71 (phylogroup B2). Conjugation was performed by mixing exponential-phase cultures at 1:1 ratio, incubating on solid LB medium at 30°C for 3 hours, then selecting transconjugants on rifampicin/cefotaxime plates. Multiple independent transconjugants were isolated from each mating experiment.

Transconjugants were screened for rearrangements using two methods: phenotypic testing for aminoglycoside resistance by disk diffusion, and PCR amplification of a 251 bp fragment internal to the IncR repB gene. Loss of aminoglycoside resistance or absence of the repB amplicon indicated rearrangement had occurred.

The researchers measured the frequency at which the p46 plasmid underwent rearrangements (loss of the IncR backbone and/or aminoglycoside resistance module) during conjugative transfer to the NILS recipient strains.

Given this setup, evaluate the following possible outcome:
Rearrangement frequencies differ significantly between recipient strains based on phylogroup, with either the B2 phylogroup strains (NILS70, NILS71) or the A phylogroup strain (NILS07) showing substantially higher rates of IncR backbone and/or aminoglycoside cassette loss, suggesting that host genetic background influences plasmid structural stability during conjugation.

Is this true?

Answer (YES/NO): NO